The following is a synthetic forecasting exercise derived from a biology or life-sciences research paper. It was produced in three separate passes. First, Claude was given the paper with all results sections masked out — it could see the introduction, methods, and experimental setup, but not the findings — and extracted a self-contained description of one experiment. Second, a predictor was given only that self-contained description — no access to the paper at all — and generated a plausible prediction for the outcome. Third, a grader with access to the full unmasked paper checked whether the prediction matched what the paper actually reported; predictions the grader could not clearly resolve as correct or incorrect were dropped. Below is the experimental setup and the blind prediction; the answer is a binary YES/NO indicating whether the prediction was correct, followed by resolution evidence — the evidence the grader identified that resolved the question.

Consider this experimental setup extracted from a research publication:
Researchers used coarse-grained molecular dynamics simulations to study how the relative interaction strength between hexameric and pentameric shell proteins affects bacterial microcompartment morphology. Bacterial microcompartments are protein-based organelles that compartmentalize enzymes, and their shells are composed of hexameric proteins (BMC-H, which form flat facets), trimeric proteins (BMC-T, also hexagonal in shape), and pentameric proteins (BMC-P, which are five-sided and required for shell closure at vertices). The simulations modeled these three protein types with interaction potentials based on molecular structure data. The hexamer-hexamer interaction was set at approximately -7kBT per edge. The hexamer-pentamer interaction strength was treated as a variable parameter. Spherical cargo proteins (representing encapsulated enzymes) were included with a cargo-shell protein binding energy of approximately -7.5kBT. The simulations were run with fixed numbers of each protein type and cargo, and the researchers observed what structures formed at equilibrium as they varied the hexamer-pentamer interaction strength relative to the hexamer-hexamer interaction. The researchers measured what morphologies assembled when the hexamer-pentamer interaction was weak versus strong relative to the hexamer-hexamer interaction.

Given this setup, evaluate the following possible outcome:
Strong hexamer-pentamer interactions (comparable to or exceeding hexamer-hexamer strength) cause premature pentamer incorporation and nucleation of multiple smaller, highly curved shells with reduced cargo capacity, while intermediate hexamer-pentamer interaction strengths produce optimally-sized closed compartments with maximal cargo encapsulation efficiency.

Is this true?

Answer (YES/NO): NO